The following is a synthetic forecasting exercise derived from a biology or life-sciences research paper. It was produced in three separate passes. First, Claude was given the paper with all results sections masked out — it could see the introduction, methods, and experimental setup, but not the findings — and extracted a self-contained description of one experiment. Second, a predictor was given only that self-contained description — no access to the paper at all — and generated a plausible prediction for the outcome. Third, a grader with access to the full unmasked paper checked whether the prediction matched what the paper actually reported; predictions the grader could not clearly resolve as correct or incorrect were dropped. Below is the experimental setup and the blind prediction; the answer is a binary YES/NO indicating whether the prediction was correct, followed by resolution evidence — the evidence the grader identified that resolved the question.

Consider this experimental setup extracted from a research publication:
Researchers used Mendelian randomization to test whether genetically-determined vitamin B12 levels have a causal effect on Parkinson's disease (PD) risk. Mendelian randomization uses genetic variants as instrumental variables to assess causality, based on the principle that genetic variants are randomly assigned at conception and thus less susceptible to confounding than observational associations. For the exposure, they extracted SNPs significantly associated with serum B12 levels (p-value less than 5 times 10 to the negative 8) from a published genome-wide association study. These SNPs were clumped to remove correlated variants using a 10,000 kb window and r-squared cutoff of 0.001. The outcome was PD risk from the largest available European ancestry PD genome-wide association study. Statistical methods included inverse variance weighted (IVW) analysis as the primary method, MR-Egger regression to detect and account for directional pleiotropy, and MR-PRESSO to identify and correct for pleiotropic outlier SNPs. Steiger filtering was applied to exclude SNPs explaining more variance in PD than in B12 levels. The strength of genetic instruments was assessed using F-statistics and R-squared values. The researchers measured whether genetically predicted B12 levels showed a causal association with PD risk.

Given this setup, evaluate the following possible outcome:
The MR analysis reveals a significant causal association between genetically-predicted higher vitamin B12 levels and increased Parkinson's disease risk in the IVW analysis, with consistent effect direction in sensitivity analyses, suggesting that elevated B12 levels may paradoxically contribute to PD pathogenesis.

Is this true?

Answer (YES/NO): NO